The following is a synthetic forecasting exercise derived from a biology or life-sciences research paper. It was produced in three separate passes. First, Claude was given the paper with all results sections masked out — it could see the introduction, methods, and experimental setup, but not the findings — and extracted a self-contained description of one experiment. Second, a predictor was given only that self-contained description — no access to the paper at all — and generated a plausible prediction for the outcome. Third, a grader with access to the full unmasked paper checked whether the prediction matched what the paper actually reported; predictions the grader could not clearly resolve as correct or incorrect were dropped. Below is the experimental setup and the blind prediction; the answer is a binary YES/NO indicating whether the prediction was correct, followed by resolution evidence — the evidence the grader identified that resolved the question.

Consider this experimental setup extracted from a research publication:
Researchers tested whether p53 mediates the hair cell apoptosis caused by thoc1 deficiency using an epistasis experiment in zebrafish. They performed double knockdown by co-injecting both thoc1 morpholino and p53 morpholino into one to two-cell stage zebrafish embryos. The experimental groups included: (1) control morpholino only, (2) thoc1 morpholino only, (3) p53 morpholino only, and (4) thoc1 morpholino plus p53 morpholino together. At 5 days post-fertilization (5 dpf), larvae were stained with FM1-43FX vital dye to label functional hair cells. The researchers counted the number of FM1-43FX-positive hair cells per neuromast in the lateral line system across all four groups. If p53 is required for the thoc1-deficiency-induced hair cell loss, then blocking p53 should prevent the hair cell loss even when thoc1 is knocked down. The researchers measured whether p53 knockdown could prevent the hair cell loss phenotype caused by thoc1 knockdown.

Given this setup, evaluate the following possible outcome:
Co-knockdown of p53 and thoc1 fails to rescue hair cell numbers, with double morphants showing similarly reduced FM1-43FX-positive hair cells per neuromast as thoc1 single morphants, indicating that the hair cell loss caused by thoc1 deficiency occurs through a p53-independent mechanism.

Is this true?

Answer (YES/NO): NO